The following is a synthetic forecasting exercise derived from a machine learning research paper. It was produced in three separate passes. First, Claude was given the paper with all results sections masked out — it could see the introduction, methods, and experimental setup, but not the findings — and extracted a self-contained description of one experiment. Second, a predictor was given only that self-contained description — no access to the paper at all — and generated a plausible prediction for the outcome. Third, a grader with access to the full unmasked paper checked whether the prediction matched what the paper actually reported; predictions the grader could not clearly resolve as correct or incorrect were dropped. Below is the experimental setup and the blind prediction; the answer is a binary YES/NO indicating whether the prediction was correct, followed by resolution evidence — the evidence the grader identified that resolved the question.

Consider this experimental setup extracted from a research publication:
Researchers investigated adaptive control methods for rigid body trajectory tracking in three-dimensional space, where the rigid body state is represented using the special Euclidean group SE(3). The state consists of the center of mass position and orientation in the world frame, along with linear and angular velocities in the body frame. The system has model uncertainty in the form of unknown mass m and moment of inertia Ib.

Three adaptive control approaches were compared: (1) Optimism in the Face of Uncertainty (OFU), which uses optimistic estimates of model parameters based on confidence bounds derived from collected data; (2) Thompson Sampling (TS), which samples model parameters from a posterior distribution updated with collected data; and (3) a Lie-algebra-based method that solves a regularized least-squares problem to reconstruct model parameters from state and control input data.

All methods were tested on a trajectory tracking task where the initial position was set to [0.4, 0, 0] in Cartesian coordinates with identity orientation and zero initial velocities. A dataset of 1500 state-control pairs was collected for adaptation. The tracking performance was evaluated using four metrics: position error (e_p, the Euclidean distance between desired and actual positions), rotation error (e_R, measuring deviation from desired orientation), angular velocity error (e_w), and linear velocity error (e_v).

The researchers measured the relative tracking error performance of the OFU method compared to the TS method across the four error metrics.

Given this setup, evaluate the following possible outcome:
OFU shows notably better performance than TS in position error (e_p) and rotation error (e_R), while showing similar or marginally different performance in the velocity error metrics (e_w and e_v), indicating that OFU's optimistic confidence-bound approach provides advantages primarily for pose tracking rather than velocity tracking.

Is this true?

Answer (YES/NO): NO